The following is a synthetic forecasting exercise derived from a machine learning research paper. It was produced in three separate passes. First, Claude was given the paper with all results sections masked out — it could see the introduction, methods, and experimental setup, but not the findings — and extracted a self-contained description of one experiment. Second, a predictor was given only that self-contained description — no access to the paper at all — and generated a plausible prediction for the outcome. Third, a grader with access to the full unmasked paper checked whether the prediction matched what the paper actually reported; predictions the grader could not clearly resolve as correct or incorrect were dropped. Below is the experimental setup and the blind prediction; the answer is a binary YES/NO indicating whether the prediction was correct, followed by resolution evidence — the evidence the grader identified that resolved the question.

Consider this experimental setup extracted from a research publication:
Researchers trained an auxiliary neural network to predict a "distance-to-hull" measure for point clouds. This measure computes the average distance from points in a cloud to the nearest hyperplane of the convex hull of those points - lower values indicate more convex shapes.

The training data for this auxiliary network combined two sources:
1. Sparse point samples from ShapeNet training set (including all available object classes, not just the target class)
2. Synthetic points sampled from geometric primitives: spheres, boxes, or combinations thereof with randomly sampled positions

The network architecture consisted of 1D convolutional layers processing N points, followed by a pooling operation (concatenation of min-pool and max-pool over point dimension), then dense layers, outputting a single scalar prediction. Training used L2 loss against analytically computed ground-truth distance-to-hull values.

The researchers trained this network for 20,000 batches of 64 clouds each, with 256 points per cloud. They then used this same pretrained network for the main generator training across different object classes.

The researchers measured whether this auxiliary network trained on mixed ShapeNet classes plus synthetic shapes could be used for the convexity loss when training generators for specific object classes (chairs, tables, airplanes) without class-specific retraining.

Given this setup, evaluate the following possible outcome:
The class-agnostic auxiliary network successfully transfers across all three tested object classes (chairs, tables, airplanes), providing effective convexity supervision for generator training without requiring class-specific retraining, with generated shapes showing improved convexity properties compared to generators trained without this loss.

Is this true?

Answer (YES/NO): YES